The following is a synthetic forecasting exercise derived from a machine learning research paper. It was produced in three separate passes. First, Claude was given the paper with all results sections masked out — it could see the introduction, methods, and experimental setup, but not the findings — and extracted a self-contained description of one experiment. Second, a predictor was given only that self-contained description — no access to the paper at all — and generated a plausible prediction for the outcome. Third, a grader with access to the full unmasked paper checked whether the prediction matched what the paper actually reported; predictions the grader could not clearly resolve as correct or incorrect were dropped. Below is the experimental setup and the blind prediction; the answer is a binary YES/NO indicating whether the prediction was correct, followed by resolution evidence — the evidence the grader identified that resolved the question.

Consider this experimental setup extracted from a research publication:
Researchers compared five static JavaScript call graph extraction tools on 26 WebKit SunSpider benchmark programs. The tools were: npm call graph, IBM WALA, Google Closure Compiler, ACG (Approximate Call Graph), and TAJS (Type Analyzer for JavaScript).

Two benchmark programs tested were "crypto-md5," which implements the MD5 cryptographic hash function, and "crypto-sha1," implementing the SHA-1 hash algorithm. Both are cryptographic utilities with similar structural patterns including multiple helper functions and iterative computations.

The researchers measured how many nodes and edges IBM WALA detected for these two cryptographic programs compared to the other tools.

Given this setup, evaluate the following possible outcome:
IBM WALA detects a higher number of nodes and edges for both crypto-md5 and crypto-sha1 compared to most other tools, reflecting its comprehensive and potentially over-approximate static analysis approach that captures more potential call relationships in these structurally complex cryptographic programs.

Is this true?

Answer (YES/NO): NO